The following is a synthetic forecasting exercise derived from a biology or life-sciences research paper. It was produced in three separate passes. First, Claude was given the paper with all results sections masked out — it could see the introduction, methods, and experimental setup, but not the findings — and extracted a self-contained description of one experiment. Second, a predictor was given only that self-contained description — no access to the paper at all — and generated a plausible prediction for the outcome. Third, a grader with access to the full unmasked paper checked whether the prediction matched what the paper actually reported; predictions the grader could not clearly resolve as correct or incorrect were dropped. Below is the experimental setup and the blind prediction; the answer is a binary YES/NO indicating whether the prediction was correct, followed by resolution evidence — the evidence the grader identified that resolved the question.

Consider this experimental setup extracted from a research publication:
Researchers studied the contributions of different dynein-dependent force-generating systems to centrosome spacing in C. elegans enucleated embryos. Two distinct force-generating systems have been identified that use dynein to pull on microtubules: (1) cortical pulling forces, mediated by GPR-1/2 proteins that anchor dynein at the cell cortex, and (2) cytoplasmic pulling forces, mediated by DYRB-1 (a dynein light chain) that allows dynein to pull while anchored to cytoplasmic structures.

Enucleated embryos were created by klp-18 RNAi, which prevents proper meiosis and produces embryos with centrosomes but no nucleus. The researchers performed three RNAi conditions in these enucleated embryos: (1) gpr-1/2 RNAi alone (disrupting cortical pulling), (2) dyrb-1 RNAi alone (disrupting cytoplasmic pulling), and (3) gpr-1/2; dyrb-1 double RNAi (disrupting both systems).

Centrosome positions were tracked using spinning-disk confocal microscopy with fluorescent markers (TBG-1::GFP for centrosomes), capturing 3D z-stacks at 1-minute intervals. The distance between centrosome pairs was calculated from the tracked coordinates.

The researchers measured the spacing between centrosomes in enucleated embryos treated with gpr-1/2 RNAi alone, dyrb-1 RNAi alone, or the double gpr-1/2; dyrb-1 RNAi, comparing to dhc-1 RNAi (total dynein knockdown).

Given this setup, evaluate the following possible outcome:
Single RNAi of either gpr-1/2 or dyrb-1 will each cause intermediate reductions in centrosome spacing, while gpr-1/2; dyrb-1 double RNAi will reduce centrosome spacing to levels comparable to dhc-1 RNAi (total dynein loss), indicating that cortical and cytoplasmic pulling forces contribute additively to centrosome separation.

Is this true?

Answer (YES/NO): YES